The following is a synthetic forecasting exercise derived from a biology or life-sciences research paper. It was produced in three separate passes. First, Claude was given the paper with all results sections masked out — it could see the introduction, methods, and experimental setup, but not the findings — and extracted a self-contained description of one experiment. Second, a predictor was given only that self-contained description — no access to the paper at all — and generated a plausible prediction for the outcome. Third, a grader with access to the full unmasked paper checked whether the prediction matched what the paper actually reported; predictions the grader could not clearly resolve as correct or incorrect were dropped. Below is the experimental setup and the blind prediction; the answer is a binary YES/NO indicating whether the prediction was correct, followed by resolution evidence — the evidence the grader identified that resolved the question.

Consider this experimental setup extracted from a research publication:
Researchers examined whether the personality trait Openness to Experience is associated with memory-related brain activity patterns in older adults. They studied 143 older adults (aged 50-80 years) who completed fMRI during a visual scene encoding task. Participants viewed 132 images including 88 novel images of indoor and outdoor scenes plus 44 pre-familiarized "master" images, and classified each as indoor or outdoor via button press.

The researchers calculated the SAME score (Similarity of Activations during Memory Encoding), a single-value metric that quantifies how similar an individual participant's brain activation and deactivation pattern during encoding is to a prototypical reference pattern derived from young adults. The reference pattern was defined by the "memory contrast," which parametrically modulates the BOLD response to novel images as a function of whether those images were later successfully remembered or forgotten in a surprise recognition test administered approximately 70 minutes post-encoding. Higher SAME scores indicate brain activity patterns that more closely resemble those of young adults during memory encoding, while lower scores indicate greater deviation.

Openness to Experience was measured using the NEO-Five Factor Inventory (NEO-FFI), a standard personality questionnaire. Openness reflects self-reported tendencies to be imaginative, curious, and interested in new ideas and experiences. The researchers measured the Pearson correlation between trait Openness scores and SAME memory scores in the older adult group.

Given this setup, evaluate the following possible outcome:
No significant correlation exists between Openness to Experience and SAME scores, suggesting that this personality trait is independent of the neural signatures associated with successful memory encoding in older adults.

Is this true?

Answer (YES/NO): NO